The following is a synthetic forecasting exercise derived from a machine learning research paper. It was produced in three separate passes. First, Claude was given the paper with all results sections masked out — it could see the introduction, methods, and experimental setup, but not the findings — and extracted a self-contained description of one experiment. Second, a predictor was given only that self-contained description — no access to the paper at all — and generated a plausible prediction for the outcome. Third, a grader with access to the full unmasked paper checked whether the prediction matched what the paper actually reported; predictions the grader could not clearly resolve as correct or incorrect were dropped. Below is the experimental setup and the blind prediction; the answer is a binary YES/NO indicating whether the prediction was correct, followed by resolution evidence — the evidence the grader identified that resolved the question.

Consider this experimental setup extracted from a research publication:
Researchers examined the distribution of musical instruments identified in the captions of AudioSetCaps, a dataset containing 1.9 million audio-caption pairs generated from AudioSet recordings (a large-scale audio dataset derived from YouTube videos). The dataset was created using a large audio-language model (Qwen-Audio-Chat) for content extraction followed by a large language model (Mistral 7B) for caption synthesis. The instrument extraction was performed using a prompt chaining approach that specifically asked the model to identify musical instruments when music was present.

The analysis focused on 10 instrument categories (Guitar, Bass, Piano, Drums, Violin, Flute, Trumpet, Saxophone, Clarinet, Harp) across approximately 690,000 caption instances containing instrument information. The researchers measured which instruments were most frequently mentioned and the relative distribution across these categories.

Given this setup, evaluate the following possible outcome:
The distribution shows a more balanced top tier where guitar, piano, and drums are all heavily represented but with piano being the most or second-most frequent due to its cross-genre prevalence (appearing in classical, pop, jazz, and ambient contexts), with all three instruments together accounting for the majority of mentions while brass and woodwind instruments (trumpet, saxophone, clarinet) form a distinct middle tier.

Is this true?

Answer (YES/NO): NO